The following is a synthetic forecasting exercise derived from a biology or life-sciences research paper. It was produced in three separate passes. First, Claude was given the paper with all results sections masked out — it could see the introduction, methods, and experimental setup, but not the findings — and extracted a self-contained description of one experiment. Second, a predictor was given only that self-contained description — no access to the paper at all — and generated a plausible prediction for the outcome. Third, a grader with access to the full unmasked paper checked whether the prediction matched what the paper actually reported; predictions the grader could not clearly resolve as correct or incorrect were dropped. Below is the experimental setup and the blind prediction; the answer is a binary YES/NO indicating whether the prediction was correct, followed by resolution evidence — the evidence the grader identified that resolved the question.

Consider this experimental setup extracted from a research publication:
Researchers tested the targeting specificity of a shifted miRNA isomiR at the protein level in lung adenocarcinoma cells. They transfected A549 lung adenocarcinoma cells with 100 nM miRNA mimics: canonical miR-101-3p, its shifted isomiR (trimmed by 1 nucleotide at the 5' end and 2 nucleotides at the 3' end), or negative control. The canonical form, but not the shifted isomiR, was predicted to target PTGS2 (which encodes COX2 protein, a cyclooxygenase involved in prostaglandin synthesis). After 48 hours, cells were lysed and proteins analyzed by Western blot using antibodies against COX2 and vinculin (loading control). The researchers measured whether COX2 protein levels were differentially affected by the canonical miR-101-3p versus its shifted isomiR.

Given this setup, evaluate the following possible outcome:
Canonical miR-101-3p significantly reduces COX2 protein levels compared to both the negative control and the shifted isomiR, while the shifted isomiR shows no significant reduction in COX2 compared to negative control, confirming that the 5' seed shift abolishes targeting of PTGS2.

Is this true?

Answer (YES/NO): YES